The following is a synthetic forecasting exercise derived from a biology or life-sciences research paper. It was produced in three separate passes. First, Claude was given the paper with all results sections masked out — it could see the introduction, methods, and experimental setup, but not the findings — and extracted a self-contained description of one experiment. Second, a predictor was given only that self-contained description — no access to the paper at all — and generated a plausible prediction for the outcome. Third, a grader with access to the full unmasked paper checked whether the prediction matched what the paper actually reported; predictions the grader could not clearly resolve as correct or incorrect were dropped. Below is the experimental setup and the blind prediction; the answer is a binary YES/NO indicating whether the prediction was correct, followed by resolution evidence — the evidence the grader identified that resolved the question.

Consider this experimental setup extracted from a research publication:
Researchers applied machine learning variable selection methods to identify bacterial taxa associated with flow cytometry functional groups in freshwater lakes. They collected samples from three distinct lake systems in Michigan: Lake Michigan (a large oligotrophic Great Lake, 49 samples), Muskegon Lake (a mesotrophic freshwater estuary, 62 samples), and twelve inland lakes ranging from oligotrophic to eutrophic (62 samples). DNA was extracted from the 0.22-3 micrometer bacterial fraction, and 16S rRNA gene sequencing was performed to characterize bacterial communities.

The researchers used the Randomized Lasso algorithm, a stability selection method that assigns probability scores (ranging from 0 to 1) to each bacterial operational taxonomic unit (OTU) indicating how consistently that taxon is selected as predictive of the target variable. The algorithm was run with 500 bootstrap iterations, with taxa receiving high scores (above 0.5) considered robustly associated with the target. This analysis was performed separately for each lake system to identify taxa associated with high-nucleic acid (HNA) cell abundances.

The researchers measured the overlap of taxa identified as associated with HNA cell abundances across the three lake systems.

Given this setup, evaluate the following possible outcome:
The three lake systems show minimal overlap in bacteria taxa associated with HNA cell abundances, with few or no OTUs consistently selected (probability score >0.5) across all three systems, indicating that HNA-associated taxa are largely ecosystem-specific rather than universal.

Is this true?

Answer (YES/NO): YES